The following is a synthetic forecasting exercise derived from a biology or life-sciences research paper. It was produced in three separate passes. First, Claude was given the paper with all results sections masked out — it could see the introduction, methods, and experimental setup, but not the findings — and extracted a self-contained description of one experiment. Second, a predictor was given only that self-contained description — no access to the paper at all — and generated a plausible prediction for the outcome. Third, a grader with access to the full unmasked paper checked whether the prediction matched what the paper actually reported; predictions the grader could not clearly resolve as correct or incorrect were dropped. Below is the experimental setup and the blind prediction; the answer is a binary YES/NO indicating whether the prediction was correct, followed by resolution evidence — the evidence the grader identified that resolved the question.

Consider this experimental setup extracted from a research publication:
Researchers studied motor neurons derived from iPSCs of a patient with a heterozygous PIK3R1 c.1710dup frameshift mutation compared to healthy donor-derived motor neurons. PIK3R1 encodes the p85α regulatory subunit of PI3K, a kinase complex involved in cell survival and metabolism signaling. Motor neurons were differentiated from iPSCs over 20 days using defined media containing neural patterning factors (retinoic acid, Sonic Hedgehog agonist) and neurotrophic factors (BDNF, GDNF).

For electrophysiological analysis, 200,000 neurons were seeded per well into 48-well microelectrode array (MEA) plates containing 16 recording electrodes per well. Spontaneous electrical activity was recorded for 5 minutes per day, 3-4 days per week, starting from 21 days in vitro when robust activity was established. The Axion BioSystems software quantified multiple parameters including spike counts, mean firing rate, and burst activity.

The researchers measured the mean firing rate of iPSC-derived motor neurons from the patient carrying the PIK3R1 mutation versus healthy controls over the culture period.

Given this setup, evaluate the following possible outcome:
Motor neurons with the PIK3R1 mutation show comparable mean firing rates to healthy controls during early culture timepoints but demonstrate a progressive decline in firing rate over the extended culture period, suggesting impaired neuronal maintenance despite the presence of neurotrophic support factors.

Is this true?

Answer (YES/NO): NO